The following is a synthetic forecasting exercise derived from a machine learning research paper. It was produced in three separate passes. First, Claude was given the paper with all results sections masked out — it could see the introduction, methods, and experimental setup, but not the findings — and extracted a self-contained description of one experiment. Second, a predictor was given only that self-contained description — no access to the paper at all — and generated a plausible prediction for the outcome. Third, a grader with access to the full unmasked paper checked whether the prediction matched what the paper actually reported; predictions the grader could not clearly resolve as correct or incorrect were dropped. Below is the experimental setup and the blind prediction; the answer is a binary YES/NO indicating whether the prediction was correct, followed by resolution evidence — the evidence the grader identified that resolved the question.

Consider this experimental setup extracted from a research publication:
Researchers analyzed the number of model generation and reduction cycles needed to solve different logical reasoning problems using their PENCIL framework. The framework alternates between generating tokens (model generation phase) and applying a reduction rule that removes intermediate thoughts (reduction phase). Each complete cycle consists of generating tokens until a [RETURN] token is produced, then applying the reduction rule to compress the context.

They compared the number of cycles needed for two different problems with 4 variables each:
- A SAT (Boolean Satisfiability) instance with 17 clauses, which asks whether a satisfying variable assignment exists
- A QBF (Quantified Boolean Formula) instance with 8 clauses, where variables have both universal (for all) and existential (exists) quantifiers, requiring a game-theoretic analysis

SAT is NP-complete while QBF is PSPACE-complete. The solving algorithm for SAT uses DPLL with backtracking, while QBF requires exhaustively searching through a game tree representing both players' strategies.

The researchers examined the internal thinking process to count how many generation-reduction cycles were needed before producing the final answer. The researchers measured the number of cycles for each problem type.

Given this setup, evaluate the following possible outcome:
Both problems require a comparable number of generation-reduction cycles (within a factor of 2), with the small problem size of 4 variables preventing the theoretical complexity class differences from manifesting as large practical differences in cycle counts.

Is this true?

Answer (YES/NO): NO